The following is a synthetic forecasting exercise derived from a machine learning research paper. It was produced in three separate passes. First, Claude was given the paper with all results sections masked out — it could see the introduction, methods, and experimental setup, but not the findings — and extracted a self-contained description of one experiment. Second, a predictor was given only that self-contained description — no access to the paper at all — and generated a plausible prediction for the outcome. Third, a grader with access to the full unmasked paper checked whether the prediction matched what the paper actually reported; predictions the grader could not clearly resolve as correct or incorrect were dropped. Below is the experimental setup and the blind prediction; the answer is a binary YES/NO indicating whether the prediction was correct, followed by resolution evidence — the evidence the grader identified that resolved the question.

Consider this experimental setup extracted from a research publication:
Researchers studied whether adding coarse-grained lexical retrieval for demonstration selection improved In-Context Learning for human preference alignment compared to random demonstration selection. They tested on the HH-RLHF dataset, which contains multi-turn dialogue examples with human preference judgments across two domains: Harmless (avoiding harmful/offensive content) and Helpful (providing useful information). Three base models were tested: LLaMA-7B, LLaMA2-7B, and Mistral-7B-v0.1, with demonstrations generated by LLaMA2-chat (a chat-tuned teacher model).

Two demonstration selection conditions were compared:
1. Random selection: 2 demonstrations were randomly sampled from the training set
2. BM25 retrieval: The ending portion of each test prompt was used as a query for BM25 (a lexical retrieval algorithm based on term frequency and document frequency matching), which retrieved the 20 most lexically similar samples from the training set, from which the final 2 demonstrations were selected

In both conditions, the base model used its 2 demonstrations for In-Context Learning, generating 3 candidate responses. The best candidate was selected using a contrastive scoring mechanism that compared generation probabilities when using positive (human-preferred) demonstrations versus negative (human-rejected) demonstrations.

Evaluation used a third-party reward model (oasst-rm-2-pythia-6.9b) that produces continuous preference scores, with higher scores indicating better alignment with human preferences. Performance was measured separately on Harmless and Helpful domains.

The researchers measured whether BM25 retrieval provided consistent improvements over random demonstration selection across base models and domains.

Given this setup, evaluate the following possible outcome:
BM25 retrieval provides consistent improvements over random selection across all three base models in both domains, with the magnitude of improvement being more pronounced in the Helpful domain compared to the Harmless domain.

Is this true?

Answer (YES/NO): YES